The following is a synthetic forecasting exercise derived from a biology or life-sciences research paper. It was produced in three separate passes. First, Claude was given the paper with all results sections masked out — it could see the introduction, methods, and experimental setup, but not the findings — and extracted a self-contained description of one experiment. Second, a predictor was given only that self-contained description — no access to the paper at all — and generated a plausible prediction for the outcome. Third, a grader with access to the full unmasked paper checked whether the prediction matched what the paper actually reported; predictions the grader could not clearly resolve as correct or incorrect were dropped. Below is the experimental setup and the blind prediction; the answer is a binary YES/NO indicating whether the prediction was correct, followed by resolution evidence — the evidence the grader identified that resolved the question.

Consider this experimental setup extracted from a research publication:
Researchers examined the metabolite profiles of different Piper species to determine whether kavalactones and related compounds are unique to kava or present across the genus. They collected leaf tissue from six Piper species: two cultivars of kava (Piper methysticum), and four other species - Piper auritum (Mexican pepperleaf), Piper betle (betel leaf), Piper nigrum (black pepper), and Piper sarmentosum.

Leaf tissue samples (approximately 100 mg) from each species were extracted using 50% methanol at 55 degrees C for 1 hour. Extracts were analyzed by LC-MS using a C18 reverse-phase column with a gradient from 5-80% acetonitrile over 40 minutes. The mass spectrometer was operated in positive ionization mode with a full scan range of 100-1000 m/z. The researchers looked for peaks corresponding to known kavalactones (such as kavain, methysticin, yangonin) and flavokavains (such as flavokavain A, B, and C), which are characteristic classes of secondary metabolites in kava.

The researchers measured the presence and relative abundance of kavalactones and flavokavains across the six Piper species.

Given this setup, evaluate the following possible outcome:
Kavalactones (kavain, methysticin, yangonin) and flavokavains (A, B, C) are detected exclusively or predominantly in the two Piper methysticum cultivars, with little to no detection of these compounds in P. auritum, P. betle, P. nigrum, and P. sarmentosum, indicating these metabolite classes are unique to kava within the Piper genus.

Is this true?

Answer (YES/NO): YES